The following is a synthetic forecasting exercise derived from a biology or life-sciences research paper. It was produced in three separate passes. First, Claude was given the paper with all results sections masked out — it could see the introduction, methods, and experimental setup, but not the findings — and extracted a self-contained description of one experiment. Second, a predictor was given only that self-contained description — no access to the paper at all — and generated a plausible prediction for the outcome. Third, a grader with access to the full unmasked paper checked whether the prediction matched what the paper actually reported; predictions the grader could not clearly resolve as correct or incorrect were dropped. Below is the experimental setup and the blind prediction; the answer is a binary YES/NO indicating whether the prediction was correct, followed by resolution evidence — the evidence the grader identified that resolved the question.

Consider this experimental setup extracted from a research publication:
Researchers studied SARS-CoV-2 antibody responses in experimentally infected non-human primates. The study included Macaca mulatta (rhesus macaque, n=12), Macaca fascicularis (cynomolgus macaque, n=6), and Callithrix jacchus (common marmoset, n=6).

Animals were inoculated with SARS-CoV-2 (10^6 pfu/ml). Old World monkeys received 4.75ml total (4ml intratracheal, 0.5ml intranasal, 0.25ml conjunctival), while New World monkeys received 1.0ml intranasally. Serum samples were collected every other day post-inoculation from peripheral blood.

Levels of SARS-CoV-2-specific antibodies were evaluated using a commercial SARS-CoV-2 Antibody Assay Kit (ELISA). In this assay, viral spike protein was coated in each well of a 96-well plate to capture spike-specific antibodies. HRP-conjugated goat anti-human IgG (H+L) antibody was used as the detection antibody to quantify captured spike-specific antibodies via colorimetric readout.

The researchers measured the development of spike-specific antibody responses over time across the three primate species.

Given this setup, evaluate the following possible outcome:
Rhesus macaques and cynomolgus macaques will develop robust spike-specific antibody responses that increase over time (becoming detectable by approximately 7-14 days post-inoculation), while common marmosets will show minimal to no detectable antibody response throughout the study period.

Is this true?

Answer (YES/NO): NO